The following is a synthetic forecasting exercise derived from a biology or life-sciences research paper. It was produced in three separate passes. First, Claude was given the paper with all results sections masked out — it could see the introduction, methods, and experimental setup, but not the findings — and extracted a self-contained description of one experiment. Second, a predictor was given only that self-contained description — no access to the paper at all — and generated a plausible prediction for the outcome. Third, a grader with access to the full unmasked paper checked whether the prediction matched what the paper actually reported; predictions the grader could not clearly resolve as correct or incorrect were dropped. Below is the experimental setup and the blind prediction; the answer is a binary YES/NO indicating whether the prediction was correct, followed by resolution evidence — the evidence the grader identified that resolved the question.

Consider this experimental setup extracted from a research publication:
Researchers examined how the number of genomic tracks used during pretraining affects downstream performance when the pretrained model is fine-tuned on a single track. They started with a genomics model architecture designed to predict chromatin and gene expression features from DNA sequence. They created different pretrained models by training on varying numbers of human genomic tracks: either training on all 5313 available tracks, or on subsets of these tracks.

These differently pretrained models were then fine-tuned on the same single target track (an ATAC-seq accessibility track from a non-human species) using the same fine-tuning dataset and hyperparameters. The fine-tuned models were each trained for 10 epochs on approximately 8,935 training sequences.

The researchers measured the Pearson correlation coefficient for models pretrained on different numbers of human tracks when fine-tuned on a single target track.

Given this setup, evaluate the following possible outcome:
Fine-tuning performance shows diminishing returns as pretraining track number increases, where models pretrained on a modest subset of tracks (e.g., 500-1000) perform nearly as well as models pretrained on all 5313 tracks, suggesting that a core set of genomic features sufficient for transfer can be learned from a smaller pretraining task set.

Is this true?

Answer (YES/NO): NO